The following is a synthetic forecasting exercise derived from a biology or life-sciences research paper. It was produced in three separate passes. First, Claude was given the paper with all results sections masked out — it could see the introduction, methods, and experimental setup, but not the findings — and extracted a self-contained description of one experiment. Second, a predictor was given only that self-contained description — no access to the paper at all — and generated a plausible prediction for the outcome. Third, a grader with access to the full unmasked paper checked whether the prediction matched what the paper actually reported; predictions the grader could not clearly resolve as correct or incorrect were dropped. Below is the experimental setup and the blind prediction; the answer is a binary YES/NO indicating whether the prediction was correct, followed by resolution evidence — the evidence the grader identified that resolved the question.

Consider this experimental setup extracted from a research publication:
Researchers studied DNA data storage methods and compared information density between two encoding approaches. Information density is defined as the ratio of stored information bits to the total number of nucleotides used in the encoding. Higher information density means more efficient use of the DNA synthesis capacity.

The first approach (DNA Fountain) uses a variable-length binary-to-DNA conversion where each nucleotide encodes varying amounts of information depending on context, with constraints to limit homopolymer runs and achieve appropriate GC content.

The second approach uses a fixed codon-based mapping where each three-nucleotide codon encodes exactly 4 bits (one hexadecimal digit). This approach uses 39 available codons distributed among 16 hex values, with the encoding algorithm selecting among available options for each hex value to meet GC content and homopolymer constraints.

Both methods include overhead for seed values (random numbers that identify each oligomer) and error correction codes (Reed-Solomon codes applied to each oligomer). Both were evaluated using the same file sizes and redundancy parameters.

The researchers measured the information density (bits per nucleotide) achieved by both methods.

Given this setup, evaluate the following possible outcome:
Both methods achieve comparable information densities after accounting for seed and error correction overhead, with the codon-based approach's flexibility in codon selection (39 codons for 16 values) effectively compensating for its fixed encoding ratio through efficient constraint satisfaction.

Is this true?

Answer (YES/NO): NO